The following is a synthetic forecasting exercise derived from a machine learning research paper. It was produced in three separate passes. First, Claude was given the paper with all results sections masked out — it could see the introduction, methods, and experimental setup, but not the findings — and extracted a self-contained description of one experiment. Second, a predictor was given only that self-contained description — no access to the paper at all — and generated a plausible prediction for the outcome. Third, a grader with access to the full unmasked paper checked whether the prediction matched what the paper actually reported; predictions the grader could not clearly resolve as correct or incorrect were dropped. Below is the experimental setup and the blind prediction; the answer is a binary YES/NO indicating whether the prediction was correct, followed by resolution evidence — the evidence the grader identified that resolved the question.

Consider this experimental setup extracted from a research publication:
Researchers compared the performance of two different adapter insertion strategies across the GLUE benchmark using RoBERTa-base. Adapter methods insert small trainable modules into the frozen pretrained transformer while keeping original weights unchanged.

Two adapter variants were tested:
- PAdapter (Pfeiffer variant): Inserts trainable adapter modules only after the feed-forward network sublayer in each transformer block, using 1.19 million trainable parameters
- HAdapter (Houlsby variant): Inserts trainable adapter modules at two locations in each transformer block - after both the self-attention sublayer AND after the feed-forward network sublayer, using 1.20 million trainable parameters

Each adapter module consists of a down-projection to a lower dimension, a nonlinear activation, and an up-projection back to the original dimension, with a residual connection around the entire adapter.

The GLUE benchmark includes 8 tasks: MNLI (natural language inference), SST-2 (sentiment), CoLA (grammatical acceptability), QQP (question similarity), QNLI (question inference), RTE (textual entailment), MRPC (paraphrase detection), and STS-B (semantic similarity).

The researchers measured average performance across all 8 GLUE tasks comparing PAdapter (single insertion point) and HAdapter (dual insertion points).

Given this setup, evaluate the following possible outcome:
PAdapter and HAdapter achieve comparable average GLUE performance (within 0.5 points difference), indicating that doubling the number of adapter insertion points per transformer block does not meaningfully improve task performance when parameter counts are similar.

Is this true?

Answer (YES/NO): YES